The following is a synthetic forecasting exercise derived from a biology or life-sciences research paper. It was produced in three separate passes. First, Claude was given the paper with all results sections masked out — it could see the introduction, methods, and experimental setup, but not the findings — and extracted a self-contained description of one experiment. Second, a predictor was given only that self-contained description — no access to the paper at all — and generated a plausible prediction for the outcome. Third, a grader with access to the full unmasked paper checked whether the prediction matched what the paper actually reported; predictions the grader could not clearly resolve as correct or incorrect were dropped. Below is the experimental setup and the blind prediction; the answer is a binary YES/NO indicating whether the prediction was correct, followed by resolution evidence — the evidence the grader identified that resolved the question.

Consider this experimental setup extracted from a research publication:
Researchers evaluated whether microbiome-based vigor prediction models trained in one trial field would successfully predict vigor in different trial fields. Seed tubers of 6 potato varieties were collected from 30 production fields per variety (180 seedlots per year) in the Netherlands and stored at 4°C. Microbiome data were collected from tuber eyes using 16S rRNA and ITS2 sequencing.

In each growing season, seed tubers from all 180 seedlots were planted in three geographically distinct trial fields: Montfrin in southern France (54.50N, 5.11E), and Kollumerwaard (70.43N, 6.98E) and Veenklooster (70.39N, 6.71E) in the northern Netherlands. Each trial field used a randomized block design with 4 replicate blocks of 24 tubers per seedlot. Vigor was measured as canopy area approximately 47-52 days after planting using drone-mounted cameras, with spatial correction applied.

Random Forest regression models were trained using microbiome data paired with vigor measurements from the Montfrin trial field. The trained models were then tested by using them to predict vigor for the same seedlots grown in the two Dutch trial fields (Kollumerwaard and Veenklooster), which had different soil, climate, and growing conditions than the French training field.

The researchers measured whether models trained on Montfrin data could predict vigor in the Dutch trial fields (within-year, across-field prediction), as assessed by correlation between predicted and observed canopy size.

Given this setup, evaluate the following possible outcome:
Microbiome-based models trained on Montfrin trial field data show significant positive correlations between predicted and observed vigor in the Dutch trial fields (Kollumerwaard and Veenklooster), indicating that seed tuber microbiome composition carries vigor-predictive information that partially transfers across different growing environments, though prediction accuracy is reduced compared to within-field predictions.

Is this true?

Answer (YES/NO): YES